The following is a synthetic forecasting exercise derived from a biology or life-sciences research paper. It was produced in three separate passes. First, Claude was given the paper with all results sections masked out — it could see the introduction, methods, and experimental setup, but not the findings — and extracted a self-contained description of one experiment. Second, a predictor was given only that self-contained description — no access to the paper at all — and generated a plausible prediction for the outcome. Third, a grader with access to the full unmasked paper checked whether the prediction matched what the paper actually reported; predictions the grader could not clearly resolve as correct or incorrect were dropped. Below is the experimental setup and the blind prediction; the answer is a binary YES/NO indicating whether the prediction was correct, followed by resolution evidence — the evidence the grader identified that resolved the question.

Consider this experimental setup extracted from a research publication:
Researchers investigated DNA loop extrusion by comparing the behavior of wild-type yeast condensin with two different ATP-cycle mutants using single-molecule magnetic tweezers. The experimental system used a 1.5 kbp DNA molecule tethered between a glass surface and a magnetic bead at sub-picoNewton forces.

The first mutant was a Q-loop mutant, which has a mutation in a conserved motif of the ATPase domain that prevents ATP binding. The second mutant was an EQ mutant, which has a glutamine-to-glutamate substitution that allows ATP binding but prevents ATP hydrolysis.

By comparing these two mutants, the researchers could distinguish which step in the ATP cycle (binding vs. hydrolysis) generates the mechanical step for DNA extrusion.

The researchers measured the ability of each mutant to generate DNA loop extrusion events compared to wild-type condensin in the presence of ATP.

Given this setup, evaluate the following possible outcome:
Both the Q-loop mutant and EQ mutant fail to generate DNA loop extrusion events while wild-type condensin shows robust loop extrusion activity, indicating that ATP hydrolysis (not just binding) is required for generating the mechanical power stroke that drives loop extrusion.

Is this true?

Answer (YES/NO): NO